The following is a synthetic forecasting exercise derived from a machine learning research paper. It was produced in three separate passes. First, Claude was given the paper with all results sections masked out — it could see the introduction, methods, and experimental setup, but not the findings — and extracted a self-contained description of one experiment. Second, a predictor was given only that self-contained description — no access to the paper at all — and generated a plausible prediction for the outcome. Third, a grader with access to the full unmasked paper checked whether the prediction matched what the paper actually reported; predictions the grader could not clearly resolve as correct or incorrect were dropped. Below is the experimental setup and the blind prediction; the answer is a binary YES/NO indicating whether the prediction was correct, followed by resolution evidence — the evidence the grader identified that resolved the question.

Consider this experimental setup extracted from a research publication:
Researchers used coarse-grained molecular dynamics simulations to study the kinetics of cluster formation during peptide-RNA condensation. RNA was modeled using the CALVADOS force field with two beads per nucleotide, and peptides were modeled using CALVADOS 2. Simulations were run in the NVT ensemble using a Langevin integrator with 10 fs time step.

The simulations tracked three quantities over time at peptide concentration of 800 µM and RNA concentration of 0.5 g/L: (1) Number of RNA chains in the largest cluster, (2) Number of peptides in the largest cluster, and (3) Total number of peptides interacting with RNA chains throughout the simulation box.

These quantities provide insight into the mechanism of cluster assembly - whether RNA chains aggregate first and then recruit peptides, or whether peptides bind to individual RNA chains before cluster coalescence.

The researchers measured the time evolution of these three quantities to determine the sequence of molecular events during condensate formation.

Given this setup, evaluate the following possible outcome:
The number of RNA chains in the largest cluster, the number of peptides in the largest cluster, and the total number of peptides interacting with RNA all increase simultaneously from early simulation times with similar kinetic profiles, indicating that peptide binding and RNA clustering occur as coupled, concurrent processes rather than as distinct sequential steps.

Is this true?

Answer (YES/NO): NO